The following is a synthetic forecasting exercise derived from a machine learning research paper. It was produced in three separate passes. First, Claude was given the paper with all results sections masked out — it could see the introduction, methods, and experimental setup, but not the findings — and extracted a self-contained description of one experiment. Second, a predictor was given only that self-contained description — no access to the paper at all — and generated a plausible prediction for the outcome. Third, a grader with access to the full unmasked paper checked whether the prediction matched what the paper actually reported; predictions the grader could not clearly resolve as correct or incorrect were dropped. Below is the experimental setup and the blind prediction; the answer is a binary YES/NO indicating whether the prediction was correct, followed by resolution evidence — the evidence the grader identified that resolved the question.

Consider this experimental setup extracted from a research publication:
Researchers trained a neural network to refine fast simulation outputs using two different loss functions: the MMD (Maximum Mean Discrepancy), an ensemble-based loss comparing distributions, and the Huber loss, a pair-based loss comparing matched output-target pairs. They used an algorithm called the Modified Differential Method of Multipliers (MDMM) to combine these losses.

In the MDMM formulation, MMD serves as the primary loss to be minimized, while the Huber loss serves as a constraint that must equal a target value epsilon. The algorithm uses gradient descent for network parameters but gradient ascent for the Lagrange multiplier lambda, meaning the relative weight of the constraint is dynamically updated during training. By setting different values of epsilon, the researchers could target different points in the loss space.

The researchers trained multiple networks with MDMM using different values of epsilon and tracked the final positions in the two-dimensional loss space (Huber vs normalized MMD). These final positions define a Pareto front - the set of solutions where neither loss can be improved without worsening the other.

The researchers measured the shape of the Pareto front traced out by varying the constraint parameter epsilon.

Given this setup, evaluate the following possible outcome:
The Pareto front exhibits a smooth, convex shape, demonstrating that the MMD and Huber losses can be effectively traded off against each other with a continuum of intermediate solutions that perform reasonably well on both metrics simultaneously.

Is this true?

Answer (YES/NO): YES